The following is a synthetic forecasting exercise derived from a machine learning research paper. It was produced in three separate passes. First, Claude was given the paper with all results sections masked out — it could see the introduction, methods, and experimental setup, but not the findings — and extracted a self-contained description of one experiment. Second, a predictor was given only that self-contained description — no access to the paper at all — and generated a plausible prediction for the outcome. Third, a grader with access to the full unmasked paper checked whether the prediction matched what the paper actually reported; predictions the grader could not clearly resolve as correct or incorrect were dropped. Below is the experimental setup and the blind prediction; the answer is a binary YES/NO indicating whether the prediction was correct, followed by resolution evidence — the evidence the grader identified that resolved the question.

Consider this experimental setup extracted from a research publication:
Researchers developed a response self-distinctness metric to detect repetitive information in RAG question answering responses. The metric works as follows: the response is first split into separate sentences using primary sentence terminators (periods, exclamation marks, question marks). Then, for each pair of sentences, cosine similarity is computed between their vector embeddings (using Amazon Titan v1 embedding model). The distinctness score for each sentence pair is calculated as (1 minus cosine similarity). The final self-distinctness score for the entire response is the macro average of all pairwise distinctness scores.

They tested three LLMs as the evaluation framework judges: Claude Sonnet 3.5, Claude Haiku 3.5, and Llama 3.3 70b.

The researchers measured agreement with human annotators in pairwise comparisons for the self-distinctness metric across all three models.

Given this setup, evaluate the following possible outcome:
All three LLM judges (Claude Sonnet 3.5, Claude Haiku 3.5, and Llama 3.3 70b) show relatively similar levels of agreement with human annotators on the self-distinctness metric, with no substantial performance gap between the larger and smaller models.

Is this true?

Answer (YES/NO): YES